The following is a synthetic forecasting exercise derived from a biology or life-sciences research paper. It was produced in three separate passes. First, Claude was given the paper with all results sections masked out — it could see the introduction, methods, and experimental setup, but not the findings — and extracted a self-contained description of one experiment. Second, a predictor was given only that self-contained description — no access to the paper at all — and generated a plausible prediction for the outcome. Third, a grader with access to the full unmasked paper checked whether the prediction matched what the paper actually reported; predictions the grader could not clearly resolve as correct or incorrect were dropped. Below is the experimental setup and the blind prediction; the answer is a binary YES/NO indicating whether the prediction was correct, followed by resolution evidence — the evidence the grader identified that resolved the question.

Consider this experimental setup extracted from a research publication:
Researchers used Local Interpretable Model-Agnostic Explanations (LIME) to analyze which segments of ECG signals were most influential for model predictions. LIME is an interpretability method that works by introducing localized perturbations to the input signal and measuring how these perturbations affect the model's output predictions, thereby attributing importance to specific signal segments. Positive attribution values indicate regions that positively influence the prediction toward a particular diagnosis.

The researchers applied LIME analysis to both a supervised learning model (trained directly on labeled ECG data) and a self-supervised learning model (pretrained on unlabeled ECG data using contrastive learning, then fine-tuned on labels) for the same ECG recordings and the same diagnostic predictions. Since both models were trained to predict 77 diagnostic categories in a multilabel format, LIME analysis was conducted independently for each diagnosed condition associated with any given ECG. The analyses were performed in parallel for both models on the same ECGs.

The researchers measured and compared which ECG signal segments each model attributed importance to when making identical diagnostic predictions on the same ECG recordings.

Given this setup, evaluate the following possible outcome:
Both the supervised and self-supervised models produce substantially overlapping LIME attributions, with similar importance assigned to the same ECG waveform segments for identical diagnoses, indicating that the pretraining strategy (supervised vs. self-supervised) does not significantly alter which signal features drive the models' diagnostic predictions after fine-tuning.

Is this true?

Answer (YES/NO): NO